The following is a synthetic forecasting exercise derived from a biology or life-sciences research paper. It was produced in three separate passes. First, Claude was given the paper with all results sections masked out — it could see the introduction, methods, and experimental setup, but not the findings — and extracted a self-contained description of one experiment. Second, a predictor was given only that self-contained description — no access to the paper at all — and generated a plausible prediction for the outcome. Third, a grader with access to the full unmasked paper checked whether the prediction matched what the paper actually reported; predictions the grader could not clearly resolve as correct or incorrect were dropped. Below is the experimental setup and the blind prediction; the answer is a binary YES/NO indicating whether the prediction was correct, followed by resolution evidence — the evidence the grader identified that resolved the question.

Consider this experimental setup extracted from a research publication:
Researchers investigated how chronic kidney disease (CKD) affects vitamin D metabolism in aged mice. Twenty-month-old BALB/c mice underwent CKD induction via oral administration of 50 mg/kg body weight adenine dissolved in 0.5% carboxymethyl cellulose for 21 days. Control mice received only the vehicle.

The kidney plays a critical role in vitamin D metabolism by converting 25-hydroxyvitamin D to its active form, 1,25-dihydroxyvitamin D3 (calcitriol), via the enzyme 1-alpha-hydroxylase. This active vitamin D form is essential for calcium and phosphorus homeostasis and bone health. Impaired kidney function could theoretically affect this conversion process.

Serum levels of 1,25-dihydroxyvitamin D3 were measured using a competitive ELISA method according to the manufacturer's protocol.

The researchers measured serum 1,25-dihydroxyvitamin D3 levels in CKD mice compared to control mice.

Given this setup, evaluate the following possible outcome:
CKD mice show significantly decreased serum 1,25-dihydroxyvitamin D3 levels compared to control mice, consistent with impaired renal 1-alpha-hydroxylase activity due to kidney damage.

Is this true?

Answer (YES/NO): YES